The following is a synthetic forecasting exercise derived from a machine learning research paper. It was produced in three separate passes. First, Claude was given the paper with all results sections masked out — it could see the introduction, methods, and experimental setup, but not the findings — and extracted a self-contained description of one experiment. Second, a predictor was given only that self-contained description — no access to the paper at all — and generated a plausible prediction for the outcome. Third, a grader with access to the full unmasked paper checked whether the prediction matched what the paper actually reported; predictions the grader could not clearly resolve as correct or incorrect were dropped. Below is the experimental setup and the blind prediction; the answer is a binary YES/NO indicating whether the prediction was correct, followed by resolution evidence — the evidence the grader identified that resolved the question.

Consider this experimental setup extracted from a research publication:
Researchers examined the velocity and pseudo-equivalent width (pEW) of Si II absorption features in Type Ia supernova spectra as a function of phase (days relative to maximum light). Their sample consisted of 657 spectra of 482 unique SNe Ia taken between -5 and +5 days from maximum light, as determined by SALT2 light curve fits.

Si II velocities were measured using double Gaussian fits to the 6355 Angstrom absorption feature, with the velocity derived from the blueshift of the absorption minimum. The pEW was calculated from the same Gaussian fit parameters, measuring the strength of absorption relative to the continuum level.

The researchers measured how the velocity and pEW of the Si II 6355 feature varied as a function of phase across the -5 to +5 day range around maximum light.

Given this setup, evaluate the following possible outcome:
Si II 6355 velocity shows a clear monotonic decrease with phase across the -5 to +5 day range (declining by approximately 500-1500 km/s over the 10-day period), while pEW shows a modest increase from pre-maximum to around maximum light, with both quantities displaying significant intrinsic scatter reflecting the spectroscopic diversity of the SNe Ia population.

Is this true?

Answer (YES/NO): NO